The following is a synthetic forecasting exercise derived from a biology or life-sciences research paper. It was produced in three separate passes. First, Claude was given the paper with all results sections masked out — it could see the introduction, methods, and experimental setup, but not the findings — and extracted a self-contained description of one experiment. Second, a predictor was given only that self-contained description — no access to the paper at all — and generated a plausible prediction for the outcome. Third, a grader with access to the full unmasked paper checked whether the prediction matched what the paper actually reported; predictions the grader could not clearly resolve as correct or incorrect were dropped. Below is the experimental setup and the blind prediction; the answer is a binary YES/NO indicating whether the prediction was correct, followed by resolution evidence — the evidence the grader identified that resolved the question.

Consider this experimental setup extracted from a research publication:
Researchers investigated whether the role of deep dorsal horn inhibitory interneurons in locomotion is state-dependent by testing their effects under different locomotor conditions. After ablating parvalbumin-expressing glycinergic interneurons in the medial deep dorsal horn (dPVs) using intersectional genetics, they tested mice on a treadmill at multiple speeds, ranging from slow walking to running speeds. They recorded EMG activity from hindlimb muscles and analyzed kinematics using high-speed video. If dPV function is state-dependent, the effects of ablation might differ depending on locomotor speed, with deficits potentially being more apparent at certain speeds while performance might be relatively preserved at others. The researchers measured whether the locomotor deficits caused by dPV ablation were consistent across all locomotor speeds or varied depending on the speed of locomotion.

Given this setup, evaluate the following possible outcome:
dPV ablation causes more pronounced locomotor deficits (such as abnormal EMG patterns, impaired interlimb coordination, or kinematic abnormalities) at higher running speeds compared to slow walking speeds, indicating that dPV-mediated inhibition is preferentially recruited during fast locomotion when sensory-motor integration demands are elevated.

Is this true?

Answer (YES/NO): YES